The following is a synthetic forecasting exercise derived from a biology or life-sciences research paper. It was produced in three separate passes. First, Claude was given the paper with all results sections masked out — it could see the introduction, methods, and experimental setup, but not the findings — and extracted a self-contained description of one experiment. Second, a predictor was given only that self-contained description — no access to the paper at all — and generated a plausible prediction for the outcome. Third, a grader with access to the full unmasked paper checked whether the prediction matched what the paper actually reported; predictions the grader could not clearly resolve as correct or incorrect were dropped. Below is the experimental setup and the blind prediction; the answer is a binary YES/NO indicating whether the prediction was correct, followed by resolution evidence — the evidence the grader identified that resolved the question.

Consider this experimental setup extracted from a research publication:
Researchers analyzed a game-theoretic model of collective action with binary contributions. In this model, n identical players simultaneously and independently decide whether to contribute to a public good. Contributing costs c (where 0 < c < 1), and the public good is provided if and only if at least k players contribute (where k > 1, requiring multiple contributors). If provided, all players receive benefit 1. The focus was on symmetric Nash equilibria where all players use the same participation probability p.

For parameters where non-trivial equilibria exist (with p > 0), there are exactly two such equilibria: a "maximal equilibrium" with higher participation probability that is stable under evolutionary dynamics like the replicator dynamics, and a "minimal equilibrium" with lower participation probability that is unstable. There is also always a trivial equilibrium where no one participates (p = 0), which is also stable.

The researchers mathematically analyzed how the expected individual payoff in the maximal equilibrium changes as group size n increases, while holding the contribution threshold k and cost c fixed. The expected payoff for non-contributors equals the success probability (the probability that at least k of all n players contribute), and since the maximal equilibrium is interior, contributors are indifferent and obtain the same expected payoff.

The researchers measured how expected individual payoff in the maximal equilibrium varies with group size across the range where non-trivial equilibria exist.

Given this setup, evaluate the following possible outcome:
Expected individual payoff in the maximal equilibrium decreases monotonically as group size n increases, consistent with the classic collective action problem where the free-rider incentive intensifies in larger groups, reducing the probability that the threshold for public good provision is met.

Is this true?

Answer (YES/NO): YES